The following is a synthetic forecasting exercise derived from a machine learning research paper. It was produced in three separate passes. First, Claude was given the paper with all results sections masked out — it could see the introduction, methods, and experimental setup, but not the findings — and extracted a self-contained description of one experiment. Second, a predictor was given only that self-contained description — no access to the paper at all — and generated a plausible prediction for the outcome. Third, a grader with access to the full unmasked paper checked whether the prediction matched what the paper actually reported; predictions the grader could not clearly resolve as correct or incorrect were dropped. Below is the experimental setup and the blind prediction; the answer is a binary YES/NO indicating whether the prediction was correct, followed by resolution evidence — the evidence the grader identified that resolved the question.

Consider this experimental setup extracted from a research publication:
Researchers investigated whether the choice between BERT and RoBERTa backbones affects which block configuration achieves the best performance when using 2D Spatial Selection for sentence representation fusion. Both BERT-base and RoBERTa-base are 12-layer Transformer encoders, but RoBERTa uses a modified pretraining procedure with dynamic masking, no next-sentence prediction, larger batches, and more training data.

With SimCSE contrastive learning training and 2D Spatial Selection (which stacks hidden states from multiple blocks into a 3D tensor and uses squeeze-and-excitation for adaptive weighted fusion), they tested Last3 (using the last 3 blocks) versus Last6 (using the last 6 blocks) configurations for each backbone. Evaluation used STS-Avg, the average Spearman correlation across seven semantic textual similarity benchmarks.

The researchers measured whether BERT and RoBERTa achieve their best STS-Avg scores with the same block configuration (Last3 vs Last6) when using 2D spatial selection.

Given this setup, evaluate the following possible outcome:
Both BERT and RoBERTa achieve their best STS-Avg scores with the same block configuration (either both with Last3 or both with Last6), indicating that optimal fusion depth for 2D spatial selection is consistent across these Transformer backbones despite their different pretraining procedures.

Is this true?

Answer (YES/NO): NO